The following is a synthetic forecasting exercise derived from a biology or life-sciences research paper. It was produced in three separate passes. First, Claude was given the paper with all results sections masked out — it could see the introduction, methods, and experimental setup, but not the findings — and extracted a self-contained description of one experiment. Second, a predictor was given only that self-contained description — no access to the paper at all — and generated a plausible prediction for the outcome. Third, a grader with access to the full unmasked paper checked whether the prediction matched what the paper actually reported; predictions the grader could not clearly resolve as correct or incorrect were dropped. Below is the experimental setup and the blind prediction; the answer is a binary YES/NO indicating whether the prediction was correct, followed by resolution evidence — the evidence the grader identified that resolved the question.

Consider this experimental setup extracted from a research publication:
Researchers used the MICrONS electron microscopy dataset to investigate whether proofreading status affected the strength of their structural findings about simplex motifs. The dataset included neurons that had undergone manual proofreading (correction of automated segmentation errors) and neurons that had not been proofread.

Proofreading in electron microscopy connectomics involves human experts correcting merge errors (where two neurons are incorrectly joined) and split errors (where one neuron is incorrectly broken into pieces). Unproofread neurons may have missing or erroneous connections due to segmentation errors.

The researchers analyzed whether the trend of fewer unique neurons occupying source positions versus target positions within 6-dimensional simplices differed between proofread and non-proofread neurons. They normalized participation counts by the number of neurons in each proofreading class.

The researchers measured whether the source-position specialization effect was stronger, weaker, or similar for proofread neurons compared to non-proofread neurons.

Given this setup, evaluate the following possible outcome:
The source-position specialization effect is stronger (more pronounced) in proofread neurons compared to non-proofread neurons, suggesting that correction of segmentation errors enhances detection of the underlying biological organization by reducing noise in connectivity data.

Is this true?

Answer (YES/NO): NO